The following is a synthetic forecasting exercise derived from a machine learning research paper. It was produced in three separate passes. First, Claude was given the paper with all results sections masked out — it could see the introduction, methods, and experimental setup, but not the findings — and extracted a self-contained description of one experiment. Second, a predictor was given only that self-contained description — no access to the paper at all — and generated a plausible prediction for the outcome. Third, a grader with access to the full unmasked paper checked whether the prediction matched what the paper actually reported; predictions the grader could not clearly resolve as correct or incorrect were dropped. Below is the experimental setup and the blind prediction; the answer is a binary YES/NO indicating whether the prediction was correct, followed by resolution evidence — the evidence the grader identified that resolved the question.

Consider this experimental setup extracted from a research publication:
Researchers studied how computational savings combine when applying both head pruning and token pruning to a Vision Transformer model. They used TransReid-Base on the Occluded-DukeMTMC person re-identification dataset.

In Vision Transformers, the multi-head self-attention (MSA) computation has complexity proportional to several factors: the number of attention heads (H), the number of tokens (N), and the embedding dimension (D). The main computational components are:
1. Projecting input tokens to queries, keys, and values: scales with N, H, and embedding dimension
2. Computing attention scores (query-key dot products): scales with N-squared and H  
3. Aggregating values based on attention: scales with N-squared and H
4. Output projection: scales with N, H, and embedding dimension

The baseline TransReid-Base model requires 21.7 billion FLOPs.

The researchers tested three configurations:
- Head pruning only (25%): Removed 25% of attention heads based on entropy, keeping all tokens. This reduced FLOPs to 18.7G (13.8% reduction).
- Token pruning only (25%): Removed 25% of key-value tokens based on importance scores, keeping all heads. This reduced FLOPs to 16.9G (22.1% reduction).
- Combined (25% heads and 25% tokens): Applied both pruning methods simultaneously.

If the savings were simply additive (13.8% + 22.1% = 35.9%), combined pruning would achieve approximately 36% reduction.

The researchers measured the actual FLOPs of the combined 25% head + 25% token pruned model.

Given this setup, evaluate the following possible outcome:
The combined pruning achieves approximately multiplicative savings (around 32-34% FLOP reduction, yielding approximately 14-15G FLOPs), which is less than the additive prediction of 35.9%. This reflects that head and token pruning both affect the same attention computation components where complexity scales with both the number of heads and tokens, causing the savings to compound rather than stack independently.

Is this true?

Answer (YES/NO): NO